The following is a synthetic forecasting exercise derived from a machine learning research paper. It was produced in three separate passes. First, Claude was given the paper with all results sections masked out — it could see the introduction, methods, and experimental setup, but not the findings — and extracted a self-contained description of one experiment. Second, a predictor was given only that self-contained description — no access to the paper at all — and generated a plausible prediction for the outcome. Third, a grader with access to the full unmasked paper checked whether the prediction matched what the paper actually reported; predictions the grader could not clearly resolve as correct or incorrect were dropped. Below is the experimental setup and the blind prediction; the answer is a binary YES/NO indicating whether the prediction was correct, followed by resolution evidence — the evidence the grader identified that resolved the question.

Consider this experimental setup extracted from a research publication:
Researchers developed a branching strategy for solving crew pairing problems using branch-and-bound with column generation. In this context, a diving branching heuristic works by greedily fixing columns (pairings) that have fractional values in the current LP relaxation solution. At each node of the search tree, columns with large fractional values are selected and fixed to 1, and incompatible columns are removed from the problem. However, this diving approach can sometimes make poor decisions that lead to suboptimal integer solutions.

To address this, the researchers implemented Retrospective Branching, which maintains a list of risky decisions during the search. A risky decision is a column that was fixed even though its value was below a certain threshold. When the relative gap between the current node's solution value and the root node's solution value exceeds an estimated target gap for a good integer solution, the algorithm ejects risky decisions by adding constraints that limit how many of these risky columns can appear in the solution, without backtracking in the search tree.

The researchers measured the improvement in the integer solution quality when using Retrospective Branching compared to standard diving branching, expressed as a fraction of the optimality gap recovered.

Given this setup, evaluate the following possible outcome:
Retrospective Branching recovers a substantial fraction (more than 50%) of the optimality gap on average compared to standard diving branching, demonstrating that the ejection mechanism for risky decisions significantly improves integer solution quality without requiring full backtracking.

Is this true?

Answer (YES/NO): NO